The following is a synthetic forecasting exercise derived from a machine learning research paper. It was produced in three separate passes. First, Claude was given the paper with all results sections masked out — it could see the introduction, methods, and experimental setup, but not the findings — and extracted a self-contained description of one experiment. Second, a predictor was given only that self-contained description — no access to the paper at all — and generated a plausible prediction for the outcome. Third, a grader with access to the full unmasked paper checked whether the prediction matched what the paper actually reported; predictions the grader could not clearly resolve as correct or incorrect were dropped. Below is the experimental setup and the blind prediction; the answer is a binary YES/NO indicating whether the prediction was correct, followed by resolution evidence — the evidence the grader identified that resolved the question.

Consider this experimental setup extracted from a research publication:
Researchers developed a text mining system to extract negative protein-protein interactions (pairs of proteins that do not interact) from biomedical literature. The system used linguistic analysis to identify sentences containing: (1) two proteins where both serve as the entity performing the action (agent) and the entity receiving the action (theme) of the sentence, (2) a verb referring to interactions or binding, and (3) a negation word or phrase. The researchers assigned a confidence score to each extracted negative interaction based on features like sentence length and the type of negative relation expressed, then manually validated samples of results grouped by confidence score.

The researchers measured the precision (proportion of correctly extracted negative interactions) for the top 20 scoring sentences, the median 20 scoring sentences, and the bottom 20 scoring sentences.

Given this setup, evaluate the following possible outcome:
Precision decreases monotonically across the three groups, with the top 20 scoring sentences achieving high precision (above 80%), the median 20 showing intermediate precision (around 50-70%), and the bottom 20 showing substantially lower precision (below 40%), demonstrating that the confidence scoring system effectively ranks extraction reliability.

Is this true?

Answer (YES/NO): NO